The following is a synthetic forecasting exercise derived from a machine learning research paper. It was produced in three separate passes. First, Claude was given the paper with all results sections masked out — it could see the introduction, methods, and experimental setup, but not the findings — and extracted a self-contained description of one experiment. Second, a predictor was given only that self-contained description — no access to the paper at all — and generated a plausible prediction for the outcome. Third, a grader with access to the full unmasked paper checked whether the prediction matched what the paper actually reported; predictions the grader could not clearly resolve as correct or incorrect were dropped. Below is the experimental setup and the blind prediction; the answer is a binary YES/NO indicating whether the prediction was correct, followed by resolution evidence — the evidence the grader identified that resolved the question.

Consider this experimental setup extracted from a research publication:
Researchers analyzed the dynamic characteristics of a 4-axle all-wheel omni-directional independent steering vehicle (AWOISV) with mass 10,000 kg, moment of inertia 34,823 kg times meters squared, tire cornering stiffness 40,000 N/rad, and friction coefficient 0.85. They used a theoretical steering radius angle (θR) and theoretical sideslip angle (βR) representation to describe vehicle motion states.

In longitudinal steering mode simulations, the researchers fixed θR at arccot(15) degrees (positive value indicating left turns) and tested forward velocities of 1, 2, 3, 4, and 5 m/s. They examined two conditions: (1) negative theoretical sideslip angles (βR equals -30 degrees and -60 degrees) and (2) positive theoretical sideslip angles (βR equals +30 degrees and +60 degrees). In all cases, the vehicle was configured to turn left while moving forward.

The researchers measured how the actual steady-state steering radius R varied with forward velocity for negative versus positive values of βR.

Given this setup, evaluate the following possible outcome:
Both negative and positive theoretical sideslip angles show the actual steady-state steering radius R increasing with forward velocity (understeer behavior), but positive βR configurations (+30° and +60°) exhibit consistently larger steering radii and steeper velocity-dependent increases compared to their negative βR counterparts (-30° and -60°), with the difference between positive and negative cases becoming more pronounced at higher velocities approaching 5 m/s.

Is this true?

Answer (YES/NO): NO